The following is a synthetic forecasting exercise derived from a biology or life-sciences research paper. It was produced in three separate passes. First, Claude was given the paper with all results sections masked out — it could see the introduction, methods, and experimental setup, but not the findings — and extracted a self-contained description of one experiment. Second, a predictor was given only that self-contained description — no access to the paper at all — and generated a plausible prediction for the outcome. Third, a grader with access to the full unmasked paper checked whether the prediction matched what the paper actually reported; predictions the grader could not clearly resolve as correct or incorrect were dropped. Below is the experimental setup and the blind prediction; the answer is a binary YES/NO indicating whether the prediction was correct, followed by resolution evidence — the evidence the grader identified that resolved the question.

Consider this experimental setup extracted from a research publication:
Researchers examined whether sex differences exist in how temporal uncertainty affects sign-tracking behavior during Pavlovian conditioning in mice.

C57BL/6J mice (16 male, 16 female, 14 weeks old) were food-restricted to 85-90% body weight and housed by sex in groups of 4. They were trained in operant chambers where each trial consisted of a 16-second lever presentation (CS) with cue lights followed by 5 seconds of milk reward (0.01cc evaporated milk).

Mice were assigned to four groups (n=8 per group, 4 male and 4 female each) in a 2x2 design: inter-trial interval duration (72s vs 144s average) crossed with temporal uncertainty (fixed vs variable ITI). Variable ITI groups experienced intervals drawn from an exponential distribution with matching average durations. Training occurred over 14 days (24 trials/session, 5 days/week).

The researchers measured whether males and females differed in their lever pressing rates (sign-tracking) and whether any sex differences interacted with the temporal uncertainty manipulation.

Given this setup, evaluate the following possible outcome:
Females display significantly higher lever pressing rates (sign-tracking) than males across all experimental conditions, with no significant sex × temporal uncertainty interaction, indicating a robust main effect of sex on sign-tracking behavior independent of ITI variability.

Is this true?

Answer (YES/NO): NO